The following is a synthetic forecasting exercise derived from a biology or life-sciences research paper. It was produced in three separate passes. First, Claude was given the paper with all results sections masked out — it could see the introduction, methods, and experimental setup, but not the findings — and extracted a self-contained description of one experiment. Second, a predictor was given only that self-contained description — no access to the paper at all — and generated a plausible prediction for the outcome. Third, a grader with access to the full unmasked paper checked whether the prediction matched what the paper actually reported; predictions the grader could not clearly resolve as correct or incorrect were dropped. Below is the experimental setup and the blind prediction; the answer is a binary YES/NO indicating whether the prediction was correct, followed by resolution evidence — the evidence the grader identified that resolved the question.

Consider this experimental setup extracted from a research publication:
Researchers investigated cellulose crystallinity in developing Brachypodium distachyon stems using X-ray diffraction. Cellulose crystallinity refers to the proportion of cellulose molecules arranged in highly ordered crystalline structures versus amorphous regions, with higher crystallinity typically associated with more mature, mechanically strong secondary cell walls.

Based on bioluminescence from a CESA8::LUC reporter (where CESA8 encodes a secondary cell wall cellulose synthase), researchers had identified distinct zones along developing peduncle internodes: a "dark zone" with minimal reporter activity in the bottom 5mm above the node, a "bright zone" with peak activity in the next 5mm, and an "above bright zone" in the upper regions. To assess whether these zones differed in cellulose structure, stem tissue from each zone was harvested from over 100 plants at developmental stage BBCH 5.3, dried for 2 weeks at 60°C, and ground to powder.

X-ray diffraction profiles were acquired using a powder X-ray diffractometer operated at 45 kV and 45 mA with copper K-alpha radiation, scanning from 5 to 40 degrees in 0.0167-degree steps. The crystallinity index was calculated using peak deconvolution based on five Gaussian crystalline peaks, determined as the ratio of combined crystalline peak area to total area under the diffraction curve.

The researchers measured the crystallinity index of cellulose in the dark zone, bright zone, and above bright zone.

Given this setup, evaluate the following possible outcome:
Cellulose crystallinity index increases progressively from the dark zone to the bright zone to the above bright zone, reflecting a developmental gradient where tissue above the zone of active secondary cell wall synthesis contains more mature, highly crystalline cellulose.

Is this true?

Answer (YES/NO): YES